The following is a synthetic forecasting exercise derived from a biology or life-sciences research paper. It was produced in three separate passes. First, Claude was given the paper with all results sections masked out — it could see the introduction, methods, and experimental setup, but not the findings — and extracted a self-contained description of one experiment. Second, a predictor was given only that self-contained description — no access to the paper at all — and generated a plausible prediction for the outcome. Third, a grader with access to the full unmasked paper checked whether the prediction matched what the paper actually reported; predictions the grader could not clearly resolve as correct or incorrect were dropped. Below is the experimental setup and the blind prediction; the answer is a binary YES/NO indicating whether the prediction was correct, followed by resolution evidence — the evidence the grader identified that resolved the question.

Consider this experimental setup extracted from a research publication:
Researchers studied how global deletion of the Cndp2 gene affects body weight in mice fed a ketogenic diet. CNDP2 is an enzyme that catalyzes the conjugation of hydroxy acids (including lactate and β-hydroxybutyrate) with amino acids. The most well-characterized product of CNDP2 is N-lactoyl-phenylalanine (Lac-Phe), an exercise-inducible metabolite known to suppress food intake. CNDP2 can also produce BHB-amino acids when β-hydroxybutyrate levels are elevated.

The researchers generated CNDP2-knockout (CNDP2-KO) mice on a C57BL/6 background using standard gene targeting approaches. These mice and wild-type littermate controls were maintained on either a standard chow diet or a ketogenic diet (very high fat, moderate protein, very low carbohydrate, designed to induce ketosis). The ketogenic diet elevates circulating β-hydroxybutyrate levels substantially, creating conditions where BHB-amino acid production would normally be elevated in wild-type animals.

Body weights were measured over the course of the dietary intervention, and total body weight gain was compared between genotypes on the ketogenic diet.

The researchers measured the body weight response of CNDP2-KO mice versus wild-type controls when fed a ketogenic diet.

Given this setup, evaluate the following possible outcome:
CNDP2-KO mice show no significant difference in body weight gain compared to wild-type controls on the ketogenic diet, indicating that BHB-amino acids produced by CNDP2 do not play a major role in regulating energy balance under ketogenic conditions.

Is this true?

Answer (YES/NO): NO